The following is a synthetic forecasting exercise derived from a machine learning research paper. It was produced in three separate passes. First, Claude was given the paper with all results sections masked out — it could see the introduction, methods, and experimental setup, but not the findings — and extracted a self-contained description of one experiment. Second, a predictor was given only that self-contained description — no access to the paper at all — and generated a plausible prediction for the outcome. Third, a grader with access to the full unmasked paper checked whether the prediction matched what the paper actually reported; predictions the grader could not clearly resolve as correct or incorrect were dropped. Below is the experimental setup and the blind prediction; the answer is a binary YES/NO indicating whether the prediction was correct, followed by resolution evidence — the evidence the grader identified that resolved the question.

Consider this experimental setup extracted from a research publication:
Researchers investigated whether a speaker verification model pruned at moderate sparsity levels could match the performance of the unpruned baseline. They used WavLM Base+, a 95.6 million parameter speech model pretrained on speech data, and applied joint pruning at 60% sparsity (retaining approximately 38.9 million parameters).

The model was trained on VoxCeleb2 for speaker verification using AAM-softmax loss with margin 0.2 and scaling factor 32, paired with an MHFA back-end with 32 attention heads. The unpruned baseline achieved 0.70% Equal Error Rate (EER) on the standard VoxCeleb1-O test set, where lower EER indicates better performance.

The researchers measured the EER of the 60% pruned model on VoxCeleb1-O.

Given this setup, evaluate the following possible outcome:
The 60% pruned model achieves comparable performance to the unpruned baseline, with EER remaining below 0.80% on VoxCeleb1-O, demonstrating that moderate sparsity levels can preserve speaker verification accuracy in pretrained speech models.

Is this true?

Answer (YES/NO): YES